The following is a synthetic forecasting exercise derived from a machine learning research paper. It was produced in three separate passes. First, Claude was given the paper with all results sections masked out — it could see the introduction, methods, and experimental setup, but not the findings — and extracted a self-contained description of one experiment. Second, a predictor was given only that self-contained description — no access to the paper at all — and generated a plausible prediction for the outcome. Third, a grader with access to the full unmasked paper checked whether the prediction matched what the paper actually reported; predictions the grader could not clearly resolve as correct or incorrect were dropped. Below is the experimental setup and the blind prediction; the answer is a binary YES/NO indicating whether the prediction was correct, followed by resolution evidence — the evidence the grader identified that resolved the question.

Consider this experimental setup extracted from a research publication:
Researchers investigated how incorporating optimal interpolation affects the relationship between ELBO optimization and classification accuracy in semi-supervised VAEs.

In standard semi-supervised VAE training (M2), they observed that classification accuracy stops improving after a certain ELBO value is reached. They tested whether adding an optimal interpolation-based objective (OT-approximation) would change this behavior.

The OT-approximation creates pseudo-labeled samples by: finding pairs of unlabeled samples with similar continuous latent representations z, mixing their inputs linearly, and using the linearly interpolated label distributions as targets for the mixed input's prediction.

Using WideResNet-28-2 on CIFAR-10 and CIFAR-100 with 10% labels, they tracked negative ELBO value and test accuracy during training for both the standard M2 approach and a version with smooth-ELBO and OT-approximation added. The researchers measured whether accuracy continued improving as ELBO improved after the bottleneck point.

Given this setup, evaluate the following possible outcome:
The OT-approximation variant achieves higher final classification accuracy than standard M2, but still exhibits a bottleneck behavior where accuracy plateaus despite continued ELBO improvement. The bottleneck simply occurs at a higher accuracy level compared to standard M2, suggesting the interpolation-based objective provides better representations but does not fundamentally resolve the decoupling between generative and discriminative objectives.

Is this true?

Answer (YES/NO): NO